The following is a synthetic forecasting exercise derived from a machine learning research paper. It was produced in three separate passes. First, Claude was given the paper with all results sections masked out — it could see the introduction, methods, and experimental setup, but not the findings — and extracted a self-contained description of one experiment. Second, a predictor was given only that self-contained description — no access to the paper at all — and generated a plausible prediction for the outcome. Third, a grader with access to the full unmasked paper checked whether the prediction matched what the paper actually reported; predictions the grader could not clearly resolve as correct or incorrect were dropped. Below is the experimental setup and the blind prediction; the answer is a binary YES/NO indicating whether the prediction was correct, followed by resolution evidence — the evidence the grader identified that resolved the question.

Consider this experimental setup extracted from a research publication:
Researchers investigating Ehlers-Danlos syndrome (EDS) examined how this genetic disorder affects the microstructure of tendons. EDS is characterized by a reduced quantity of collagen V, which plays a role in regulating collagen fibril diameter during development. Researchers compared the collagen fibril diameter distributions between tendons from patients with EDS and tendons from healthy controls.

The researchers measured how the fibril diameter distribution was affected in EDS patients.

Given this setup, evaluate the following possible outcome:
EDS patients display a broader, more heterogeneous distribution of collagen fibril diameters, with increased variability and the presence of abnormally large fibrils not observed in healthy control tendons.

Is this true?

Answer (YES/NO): NO